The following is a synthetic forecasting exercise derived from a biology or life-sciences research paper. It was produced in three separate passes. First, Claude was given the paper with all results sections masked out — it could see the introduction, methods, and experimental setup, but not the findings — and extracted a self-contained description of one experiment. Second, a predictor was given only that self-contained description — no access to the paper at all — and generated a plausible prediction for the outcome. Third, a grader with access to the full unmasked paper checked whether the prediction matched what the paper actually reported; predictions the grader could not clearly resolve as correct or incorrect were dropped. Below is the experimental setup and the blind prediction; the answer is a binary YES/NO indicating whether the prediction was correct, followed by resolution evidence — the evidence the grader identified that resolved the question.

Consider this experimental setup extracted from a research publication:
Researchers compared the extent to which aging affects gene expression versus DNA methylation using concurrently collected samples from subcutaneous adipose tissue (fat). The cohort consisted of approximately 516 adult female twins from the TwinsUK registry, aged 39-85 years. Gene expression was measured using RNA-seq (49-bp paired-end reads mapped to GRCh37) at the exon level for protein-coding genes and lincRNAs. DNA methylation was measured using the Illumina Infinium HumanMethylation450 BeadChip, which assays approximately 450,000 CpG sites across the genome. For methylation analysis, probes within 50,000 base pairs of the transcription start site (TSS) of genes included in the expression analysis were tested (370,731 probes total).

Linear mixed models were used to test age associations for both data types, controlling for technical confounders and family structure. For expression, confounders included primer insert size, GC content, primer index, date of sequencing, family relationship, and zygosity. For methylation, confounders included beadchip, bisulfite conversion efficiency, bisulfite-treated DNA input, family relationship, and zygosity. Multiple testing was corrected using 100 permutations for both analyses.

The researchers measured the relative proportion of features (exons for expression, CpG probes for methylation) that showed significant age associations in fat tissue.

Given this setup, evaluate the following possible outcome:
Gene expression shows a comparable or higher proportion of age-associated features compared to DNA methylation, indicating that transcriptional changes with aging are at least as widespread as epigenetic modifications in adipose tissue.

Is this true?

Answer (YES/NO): NO